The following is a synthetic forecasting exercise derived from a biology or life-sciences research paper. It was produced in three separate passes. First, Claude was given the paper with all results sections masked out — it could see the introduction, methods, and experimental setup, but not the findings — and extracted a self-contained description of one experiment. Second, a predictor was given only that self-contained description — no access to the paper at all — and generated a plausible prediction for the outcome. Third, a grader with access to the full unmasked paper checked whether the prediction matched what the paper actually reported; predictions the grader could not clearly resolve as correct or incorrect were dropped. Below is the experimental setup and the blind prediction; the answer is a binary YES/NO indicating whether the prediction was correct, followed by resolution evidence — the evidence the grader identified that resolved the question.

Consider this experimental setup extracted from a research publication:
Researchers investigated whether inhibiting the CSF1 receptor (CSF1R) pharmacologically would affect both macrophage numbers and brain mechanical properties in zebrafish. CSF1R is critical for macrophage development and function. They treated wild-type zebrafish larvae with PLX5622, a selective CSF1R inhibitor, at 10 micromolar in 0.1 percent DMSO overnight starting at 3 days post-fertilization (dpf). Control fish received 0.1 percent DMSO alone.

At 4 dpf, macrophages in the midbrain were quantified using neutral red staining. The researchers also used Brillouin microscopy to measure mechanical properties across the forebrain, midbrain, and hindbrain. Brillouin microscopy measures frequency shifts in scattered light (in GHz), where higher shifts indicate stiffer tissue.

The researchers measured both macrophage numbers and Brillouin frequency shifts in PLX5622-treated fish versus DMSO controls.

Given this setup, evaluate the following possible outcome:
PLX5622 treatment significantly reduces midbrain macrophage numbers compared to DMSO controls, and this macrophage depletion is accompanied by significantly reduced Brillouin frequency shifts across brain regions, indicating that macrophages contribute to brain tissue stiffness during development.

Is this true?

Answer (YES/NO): YES